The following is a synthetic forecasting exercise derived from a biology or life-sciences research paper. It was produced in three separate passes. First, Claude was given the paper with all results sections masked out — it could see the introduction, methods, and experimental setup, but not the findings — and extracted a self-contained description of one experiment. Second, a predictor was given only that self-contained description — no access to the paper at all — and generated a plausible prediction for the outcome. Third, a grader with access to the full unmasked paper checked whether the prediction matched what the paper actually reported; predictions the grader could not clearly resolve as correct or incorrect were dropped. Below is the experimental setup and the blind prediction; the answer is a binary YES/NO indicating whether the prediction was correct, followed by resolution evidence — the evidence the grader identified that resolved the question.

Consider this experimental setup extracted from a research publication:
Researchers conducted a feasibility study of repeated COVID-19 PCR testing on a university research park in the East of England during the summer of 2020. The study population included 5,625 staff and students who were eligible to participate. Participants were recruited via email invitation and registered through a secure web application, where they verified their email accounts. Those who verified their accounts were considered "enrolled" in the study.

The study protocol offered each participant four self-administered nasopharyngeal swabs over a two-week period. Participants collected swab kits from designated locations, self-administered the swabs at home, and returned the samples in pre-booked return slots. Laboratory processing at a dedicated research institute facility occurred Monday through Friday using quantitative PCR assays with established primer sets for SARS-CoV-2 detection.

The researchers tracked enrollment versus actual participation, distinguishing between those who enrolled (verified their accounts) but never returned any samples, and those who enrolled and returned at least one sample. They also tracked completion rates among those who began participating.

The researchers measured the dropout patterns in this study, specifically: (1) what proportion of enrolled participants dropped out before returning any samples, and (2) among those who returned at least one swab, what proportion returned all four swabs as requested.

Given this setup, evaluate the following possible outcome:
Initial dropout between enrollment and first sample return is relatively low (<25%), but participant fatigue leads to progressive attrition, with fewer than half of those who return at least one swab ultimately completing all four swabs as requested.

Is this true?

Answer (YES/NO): NO